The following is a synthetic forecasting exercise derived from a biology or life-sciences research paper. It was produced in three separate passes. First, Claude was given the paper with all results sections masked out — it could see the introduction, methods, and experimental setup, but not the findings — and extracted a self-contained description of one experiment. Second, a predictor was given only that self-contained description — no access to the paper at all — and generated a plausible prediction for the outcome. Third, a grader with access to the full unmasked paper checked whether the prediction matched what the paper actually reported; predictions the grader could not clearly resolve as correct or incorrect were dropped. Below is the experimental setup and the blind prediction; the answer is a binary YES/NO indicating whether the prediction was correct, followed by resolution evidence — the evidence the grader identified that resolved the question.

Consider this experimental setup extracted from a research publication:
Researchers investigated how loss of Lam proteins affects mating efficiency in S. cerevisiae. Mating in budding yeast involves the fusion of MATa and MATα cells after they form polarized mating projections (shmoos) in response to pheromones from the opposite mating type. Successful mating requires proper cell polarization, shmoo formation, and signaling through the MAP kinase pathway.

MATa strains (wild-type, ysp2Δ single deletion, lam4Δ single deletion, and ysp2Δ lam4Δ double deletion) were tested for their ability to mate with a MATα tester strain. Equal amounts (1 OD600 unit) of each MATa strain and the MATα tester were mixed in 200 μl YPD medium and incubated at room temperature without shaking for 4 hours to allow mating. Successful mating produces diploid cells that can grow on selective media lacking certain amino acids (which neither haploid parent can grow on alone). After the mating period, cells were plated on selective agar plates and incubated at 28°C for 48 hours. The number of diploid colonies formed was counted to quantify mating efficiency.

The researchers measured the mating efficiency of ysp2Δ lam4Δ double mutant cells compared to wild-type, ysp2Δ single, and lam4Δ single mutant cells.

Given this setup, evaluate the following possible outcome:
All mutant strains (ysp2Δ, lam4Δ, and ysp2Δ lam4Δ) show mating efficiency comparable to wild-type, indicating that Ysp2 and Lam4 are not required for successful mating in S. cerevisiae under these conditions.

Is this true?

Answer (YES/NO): NO